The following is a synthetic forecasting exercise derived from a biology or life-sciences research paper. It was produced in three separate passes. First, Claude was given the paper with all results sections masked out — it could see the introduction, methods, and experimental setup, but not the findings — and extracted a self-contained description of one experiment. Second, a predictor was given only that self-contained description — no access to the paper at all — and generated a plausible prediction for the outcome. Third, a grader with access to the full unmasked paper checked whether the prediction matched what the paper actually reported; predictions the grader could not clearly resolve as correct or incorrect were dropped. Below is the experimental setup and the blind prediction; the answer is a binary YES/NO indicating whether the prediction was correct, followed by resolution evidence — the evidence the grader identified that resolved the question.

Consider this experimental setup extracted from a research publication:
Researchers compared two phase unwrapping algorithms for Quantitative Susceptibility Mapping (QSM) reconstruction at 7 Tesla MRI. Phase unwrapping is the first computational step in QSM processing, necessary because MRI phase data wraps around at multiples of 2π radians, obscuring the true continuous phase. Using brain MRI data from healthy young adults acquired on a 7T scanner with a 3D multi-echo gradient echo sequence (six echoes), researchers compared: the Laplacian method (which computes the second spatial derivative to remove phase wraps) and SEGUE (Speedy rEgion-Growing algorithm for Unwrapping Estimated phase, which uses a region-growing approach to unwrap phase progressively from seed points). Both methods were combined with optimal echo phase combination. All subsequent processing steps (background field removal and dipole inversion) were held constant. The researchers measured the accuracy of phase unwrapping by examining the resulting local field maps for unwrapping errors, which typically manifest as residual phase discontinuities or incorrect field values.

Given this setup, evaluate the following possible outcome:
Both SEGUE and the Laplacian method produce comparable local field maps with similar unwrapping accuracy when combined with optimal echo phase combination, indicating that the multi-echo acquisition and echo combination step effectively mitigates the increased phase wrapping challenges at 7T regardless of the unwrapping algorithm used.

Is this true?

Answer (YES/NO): YES